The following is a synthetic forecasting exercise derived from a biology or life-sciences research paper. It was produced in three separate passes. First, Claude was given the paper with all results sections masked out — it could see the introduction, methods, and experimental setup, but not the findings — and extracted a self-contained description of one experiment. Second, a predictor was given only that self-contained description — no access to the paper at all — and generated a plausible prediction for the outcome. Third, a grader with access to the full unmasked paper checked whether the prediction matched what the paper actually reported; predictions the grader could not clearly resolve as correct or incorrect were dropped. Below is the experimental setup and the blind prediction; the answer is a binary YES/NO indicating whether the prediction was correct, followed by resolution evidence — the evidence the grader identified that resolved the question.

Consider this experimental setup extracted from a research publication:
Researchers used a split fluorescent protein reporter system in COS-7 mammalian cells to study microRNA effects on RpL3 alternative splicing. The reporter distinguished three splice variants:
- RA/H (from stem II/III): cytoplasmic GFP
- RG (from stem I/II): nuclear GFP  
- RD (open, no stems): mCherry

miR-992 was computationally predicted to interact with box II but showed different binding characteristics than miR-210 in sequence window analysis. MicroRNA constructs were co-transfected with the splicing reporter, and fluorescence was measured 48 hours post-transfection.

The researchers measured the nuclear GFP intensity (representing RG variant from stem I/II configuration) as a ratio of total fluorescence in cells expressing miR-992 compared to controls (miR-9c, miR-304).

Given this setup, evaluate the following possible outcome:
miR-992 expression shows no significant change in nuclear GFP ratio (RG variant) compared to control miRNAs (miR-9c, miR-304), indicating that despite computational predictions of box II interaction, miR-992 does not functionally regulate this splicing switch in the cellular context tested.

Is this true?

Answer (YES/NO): NO